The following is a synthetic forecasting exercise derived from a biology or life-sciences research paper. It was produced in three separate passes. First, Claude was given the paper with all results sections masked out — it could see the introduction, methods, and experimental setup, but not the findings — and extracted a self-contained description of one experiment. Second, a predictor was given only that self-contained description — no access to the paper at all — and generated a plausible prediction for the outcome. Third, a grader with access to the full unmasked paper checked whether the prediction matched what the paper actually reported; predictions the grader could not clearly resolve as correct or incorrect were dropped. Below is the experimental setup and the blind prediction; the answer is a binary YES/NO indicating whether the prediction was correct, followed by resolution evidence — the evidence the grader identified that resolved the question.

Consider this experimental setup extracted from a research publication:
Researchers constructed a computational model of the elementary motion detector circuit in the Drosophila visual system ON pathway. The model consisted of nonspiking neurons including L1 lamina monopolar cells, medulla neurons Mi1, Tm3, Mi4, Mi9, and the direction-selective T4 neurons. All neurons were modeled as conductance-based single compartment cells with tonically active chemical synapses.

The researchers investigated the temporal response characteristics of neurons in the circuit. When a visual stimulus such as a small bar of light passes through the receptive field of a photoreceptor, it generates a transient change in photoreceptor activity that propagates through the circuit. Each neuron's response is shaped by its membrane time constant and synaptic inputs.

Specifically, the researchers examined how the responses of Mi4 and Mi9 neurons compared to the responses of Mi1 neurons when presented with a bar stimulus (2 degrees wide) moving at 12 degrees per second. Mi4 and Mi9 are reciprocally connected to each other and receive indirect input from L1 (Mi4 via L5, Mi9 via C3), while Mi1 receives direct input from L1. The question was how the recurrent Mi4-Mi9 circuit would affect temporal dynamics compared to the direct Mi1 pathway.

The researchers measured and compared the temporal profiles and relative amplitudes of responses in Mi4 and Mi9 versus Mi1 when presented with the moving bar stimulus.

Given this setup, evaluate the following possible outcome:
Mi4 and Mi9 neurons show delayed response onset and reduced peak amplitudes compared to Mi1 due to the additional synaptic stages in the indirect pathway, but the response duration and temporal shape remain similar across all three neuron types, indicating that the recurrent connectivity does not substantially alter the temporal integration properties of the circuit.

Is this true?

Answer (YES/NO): NO